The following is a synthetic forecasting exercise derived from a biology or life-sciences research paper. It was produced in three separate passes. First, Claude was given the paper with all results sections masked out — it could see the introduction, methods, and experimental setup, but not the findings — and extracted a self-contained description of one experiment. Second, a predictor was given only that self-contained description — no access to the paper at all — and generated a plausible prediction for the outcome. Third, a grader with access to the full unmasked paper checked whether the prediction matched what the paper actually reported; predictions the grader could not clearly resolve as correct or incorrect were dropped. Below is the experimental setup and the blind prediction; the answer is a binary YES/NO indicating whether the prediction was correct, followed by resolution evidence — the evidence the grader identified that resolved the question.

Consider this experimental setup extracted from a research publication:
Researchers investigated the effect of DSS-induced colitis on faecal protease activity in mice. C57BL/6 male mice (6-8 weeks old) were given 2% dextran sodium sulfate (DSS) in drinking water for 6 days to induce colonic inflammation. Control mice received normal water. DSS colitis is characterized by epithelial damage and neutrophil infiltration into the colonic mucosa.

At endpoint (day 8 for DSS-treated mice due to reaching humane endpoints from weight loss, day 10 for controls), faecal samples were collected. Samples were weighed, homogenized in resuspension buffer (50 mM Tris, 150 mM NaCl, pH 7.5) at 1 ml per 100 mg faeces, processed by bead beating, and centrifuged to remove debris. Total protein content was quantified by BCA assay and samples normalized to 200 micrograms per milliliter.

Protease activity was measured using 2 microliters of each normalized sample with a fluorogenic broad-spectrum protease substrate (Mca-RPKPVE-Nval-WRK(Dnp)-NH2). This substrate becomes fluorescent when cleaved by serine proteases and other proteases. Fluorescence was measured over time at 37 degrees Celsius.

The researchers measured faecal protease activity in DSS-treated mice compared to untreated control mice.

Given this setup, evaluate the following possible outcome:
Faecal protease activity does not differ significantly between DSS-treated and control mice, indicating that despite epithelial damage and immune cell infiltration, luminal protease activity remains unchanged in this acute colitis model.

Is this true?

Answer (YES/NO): NO